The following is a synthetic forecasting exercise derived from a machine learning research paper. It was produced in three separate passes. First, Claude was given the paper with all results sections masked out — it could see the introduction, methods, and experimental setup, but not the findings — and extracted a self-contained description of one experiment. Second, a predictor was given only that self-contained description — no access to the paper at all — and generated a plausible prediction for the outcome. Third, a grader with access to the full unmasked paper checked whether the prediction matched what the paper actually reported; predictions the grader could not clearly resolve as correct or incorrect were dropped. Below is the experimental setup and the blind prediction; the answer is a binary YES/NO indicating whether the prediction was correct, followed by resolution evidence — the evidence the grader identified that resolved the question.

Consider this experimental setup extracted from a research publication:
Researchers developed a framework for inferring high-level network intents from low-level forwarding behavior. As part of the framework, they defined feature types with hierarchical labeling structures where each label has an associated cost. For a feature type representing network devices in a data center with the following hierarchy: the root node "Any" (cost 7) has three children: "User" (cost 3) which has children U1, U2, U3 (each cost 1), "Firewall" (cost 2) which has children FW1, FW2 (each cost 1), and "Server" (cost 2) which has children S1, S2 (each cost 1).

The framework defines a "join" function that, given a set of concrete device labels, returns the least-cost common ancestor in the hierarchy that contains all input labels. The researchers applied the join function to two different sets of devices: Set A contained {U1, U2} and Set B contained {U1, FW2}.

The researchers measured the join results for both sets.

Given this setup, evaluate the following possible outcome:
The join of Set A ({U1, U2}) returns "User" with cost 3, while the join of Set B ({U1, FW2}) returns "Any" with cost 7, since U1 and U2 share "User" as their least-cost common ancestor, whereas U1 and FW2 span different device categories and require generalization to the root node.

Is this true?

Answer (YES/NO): YES